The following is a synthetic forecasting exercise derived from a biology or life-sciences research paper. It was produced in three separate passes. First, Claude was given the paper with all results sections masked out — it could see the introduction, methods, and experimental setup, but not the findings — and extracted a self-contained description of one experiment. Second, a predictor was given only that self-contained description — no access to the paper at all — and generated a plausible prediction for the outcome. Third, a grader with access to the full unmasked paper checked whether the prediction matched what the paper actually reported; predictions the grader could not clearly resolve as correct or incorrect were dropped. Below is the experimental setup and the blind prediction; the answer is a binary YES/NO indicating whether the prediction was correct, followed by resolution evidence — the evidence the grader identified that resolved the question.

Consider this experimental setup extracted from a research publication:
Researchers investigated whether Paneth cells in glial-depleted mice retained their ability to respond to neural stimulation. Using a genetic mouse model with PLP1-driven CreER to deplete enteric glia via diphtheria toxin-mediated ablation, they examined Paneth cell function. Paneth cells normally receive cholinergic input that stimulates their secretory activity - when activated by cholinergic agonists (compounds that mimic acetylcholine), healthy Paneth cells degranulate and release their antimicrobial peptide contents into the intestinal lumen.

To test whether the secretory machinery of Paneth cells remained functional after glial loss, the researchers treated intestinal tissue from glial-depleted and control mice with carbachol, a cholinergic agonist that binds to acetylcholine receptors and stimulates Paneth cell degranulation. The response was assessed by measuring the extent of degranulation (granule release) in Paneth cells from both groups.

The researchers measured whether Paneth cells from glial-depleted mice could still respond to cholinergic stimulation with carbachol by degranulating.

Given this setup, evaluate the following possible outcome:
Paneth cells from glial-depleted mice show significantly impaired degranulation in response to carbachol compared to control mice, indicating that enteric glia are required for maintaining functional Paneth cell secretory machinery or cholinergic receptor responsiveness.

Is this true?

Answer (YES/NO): NO